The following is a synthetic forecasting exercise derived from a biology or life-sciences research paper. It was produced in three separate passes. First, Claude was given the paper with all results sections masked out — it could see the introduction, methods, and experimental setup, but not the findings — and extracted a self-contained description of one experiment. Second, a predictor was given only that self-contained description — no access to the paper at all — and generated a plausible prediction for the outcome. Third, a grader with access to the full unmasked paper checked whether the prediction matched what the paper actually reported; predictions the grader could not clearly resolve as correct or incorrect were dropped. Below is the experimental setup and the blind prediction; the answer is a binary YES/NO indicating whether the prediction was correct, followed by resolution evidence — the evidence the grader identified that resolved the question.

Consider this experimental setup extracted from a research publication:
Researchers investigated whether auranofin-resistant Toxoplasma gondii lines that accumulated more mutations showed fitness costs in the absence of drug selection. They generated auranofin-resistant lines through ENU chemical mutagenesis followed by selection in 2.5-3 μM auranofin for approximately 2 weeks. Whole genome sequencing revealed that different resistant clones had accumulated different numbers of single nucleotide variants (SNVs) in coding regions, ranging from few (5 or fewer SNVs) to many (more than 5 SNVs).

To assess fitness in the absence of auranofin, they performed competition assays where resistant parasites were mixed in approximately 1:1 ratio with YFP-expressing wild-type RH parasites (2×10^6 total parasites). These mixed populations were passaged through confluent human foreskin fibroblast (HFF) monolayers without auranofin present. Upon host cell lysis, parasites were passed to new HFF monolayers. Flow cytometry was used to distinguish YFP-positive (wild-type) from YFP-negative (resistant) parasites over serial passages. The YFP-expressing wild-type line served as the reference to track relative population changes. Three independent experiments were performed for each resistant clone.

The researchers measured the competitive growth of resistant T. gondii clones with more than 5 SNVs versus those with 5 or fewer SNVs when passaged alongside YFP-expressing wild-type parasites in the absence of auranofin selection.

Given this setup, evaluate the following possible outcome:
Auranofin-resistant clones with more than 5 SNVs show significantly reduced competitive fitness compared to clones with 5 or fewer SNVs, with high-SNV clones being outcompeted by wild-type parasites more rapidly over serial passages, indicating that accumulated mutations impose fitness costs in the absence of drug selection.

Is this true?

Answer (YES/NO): YES